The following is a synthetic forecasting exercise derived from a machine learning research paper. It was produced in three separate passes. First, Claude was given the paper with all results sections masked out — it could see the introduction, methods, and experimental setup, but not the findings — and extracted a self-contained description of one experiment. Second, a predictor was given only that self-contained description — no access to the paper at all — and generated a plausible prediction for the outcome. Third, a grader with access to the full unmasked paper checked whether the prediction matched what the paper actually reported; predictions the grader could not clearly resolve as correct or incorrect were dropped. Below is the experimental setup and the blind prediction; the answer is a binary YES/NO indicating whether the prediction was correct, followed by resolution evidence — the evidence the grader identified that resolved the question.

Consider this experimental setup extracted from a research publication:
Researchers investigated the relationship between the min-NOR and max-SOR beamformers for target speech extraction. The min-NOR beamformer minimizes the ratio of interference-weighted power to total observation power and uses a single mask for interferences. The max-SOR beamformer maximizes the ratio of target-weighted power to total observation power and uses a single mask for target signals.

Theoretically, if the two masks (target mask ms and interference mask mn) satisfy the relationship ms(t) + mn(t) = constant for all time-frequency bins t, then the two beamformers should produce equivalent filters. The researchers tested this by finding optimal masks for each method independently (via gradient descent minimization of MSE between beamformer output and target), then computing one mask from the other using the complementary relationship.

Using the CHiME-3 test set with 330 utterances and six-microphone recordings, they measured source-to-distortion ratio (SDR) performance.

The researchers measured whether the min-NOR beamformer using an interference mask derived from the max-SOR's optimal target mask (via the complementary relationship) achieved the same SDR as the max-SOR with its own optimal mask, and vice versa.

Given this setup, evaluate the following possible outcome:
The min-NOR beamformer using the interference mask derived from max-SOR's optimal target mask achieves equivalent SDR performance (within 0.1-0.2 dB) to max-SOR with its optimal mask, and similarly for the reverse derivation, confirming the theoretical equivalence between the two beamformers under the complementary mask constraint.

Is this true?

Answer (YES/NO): YES